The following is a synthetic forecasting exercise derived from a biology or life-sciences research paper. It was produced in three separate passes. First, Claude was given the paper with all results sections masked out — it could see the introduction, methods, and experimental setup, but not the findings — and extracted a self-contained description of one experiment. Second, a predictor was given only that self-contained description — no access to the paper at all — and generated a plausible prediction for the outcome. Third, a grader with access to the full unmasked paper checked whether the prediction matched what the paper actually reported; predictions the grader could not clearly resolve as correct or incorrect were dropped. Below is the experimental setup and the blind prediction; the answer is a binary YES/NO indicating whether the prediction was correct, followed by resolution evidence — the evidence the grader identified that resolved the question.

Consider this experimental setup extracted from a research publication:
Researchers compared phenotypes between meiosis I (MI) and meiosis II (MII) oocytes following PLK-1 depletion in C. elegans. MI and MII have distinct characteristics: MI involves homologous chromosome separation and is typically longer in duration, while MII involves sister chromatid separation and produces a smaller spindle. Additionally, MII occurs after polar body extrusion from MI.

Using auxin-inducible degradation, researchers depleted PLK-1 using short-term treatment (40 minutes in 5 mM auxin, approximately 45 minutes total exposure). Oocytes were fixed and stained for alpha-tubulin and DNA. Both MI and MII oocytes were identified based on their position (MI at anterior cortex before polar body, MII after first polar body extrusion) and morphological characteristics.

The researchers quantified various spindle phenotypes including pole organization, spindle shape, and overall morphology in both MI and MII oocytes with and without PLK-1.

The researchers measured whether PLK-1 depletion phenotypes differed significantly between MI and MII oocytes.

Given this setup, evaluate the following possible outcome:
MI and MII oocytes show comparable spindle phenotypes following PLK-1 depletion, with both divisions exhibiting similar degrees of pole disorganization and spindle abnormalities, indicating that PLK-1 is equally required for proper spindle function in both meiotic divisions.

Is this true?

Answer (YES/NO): YES